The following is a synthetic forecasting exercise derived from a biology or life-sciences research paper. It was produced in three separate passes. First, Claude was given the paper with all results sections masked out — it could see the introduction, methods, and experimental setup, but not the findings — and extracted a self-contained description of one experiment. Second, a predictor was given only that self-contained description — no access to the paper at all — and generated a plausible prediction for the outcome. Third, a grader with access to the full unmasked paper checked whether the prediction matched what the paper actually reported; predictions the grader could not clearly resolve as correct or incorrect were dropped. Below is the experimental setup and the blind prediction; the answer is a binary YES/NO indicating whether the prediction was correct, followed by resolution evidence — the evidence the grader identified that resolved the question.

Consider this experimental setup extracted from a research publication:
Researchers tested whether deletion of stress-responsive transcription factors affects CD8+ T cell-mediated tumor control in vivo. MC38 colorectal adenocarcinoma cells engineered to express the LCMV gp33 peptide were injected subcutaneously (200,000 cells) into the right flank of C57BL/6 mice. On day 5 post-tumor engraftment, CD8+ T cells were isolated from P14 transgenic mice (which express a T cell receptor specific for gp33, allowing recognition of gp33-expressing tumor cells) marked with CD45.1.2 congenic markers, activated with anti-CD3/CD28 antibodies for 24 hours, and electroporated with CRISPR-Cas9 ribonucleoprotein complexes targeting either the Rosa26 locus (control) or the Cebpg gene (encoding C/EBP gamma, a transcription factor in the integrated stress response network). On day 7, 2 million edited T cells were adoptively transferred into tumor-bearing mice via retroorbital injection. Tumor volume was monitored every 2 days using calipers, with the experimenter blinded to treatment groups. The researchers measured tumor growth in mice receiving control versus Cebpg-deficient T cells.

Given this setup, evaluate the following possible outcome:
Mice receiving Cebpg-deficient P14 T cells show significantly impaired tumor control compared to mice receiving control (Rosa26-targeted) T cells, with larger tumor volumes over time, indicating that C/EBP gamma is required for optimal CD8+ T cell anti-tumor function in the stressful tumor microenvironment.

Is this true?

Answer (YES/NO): YES